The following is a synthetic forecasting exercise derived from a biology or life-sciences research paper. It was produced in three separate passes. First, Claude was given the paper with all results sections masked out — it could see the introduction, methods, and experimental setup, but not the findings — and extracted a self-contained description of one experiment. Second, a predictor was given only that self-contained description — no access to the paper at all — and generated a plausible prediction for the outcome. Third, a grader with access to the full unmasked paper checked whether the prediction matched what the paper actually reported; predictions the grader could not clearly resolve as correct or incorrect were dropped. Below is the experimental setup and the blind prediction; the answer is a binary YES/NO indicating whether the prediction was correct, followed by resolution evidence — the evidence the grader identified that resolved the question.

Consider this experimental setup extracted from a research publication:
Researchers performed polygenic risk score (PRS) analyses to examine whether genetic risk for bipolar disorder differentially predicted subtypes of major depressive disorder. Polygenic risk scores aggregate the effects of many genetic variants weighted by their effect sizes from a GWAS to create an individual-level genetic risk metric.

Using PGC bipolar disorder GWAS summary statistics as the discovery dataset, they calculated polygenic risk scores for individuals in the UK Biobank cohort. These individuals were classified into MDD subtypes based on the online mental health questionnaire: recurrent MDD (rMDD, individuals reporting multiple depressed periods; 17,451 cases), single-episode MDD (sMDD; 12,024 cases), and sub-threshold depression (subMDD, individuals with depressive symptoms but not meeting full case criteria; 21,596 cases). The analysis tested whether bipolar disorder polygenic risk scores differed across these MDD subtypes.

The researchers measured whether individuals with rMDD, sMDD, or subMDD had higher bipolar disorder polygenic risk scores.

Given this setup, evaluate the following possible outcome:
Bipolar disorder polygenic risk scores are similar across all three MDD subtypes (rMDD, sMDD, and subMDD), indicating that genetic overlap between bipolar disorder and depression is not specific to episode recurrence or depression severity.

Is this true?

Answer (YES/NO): NO